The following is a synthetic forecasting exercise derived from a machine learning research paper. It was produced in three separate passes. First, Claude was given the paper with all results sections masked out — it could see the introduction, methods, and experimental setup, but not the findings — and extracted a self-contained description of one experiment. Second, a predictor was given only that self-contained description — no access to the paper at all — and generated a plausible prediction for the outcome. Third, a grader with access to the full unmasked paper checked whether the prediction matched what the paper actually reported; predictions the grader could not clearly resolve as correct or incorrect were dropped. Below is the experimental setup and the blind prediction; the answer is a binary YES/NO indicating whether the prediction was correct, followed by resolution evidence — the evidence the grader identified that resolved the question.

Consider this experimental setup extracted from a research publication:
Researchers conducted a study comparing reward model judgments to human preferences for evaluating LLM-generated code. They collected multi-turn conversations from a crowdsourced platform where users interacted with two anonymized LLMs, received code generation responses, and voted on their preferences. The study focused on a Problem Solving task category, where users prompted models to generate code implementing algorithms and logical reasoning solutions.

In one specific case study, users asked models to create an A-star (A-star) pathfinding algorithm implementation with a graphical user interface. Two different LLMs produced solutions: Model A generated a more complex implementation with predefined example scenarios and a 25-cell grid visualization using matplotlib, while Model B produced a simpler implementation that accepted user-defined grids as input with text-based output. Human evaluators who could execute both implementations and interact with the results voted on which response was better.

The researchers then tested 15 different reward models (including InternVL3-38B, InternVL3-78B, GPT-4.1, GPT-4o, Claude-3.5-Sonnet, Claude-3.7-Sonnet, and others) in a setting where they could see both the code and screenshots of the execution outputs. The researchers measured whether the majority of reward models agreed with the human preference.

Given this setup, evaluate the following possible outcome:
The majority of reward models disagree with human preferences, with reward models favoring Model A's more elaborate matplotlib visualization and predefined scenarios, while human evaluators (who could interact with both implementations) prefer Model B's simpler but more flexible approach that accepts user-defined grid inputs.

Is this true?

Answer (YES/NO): YES